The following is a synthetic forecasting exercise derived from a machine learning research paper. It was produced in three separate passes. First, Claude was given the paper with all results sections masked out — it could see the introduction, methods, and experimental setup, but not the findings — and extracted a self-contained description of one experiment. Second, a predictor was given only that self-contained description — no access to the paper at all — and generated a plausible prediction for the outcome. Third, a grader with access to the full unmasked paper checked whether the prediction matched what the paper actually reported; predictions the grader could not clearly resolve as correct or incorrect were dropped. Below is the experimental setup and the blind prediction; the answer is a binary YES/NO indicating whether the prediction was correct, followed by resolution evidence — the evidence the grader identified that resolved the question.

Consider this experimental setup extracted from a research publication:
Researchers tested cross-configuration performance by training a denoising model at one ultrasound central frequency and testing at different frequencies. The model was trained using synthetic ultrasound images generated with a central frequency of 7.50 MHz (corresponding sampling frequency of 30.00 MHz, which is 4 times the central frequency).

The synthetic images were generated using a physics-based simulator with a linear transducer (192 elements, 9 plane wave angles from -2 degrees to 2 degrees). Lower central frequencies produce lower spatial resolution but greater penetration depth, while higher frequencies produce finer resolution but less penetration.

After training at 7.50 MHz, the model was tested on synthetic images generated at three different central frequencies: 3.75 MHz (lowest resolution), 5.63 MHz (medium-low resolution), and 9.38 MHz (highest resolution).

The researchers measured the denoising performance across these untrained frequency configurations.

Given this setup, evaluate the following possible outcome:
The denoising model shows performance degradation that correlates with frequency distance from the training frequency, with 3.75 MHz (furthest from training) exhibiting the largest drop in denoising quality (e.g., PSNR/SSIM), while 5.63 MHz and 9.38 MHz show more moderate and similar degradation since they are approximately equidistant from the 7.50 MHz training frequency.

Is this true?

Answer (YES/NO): NO